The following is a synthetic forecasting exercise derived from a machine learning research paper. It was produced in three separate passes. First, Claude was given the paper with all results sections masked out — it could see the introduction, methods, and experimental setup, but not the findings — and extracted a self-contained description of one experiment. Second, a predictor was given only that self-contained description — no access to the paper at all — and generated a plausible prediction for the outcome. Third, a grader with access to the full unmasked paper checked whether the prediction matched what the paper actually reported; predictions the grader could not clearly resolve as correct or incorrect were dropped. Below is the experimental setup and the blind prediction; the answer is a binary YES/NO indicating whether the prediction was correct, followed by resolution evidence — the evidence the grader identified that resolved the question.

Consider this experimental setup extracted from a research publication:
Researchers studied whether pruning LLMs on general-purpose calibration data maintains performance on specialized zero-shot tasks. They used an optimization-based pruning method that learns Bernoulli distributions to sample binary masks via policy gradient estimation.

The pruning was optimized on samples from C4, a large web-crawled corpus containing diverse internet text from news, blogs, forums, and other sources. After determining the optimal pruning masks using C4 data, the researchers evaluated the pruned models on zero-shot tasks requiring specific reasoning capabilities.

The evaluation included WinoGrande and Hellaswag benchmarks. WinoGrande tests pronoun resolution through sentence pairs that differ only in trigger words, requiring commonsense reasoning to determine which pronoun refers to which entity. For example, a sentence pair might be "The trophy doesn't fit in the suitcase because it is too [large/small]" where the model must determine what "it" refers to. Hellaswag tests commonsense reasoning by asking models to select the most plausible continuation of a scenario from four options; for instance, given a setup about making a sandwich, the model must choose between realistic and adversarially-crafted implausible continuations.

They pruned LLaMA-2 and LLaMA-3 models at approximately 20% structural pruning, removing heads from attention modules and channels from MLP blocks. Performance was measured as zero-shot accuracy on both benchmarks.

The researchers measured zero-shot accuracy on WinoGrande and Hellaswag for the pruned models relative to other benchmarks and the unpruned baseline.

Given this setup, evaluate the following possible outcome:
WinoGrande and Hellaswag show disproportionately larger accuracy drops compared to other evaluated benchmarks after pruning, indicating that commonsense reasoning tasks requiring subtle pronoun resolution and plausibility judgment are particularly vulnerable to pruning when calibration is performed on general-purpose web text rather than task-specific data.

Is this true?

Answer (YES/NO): YES